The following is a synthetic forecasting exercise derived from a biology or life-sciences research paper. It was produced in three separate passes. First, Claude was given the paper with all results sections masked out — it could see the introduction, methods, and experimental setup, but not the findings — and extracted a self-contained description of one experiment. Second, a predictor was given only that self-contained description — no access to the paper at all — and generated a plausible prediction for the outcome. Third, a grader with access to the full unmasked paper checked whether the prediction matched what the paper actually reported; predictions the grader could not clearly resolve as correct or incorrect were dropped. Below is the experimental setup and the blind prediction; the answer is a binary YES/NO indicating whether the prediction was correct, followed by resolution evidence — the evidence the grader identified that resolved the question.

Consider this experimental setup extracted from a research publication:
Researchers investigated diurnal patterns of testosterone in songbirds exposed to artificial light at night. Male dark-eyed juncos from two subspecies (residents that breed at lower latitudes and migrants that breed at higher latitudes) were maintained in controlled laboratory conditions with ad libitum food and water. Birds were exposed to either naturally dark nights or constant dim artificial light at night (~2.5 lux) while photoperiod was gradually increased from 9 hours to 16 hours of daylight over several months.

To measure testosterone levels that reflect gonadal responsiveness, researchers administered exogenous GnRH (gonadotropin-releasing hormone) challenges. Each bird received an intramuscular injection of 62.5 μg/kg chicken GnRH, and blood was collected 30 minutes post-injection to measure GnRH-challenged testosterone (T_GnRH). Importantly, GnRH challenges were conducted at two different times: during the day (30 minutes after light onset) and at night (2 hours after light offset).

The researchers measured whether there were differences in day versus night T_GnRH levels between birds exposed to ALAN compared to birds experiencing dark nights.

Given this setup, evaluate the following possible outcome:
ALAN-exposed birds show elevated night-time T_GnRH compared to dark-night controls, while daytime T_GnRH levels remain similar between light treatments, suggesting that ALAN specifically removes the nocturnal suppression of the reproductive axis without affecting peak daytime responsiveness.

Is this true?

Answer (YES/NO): NO